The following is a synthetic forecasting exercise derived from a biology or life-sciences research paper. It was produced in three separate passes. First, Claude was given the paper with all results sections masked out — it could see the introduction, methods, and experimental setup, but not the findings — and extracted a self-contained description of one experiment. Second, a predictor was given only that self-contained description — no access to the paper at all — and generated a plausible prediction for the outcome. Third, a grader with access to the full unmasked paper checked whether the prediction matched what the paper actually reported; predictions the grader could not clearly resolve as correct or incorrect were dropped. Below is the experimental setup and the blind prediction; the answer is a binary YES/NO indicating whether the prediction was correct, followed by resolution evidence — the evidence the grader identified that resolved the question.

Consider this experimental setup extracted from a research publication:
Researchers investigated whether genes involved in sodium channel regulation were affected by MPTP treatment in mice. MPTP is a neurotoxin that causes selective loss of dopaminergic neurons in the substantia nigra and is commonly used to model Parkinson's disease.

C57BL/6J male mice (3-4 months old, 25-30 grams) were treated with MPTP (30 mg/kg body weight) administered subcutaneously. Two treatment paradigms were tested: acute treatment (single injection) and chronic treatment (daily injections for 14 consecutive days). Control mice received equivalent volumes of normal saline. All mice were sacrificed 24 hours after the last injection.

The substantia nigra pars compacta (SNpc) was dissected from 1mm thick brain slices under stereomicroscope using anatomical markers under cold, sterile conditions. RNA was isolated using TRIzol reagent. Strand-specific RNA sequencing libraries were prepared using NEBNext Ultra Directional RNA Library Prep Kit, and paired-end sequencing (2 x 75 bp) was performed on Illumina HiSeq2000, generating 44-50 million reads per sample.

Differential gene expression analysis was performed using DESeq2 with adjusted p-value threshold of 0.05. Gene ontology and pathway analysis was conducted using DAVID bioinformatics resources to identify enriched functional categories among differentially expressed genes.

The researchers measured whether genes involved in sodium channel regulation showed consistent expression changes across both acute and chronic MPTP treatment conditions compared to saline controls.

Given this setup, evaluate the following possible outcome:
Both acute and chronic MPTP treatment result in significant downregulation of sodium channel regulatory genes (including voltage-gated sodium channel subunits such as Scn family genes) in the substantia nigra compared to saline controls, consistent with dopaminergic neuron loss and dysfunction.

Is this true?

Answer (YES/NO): YES